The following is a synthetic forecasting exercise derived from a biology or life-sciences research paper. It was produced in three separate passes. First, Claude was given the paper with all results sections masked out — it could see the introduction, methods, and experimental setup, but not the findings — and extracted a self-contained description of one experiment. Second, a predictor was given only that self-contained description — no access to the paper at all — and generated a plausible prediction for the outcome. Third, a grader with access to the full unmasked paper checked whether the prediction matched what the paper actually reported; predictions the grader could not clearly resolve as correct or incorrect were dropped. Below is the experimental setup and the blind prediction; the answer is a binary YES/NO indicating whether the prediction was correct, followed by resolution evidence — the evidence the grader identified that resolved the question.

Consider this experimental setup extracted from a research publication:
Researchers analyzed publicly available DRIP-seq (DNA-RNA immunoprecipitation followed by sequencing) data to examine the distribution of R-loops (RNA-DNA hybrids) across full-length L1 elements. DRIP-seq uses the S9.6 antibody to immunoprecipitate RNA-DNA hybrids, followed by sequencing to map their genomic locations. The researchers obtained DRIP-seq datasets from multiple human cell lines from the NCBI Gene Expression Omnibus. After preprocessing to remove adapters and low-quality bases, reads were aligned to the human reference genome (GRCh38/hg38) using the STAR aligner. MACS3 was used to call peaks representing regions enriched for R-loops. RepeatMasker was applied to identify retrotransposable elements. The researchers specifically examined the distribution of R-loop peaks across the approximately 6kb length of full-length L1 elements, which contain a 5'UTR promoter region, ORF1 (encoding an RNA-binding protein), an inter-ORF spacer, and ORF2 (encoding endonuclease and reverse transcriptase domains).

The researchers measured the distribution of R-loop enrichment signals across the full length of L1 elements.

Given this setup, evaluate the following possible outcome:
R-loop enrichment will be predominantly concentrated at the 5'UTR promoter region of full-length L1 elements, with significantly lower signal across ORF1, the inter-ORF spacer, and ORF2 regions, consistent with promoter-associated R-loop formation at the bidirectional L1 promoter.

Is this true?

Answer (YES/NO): YES